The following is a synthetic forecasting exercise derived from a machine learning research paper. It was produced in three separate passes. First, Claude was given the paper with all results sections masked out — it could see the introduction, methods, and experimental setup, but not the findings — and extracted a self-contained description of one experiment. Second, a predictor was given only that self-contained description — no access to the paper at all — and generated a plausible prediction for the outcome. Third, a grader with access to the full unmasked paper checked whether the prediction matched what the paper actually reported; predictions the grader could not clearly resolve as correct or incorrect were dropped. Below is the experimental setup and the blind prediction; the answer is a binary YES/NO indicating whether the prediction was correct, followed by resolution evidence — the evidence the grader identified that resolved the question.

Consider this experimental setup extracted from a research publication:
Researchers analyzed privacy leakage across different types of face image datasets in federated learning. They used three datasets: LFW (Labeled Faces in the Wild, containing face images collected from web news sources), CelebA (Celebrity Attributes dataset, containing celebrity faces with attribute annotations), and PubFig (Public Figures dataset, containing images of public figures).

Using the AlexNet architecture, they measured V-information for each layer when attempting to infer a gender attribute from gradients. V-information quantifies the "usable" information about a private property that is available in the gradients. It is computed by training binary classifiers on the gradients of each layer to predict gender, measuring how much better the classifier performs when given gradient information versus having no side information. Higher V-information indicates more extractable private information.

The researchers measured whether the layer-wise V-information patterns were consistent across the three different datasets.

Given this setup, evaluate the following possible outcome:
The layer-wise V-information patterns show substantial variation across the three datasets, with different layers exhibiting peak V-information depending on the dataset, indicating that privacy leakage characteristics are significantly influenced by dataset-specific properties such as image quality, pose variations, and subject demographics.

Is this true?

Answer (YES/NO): NO